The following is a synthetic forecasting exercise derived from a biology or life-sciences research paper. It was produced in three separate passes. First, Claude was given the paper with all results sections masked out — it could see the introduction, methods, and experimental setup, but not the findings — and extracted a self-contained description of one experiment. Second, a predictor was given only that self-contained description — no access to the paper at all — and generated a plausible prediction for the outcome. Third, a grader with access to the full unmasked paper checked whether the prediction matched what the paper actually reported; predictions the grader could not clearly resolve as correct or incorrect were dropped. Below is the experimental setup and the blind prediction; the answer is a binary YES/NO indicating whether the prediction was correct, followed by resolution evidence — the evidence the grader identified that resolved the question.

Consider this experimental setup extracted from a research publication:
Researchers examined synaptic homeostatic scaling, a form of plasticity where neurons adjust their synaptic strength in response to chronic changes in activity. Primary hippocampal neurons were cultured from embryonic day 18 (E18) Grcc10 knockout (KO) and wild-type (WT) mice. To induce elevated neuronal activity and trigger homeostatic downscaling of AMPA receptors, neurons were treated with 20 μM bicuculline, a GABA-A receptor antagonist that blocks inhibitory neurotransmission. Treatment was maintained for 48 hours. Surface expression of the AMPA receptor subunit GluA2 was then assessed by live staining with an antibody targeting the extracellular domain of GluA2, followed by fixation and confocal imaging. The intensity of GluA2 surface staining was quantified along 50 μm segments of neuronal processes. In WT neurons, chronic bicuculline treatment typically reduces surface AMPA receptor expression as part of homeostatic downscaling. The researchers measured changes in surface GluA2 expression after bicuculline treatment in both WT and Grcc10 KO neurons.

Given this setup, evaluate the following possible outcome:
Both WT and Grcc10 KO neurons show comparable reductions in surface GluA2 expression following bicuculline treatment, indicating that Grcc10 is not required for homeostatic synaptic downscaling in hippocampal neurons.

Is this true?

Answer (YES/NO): NO